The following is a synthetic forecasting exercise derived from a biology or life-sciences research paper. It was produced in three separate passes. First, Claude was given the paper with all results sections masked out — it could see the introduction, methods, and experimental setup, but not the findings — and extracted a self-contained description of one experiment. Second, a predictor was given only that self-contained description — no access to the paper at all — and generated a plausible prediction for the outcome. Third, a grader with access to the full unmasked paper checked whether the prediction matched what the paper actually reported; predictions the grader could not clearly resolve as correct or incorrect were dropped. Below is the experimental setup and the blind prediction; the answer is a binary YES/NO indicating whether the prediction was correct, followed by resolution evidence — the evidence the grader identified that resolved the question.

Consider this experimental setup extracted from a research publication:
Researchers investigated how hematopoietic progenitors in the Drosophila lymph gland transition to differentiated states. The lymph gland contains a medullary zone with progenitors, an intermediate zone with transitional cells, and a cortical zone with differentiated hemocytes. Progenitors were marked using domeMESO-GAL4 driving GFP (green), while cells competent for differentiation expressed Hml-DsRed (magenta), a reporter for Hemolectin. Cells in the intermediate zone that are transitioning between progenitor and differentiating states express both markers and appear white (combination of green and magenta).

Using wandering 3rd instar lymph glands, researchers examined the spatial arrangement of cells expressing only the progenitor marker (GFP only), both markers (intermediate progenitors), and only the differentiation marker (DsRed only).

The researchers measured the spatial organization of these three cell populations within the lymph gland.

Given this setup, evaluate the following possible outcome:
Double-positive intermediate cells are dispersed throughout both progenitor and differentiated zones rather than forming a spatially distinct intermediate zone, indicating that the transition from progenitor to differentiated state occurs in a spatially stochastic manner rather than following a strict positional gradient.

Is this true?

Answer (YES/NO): NO